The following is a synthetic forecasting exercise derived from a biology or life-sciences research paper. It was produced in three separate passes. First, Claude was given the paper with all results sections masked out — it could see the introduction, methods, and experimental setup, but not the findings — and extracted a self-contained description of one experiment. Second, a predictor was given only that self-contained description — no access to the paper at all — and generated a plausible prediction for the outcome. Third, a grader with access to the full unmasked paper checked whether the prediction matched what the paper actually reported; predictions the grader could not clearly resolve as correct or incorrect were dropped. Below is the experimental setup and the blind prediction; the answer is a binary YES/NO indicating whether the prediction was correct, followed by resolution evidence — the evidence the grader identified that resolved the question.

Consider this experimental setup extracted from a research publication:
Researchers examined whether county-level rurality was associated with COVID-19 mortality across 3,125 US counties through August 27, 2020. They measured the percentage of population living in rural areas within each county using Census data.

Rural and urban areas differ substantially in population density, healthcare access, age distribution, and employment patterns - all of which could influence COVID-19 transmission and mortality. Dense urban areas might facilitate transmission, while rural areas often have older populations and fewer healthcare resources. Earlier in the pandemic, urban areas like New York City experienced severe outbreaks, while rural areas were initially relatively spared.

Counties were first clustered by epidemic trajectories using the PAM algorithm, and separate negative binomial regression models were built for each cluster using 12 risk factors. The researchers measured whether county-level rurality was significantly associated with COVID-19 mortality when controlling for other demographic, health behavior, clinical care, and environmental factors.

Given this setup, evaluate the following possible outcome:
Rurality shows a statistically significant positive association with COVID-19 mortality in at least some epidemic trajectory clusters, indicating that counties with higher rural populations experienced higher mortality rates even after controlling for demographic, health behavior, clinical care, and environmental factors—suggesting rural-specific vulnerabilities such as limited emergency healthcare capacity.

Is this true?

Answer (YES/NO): NO